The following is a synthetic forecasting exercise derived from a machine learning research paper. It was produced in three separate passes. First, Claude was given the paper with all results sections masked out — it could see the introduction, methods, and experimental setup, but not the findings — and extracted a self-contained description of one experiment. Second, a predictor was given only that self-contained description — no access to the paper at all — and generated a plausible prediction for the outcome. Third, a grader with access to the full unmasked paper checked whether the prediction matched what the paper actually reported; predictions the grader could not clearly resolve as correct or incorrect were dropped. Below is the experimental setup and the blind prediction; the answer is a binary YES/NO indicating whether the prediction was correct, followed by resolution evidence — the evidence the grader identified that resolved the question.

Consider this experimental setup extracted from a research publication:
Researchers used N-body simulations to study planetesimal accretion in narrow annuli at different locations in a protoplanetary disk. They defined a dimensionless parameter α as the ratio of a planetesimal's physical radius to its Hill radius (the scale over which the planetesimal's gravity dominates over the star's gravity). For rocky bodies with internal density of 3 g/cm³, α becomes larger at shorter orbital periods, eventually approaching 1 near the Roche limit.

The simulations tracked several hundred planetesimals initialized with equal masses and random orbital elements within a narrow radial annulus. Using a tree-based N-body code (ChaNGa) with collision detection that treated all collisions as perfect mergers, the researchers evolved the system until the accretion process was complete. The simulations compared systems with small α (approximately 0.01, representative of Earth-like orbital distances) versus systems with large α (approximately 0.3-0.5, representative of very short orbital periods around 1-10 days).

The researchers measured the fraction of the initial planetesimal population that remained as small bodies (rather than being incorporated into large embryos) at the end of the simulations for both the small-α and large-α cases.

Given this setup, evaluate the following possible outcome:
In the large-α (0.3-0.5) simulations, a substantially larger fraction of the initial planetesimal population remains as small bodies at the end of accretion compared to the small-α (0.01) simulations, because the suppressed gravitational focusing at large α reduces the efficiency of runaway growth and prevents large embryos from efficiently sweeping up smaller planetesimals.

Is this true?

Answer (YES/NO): NO